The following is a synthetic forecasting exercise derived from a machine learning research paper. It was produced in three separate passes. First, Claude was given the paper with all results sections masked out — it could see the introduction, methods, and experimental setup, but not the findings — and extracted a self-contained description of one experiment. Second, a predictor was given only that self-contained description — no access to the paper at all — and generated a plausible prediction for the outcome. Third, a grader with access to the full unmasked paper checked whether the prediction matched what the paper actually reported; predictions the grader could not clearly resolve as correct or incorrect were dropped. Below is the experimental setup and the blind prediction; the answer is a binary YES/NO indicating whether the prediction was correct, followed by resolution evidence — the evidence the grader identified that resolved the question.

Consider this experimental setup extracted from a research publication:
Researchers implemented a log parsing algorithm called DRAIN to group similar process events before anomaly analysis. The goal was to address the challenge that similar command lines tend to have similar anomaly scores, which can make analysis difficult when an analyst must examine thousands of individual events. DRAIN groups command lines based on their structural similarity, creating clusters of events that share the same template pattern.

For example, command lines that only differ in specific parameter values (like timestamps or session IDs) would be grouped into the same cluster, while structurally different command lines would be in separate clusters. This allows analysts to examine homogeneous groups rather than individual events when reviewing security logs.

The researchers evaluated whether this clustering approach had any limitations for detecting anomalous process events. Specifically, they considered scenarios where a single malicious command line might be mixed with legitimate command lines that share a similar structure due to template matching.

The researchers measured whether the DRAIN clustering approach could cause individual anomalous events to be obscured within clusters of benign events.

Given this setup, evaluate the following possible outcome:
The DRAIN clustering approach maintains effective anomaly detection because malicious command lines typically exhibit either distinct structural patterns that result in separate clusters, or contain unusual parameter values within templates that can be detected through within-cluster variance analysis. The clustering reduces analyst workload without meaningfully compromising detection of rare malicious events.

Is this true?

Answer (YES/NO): NO